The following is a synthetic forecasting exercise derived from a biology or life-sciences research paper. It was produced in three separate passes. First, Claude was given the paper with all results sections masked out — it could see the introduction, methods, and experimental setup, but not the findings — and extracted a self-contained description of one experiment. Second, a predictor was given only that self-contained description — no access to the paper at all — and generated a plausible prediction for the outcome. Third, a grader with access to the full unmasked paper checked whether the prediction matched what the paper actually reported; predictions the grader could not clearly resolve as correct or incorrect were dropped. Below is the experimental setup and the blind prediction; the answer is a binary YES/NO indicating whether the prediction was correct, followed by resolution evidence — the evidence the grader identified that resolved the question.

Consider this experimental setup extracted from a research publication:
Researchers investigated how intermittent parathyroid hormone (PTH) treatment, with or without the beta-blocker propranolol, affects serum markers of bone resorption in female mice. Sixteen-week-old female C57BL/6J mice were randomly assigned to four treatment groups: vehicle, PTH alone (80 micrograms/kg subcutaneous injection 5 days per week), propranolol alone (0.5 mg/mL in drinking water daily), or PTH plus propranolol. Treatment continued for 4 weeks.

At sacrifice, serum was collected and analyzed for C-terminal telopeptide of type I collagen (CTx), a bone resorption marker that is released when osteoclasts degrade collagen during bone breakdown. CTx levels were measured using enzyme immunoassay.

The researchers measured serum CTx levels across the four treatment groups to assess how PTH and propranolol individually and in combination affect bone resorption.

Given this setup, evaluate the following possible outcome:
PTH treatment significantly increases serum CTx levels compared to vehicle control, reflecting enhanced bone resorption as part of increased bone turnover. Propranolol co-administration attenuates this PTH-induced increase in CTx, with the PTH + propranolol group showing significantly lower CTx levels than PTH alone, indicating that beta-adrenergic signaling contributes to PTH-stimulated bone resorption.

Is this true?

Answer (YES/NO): YES